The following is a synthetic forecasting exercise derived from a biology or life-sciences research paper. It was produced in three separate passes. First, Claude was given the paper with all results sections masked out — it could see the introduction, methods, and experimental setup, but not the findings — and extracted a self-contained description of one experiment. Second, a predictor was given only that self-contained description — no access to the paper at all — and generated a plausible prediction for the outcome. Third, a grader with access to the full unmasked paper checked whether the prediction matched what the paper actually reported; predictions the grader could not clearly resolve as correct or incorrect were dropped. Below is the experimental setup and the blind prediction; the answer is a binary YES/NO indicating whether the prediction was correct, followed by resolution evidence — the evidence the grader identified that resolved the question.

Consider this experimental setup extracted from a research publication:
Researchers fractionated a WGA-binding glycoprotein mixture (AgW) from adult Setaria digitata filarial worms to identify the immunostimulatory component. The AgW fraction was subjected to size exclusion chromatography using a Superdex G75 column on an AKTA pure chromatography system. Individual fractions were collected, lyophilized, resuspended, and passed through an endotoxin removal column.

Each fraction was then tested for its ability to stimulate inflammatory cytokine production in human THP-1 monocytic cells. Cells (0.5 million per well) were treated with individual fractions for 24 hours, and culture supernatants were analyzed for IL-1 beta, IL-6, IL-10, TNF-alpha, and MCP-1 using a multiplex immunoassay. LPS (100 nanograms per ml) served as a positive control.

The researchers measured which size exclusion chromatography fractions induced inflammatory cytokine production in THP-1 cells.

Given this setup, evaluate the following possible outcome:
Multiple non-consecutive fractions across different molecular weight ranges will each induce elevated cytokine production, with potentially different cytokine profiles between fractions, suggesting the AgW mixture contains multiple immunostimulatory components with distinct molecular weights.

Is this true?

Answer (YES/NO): NO